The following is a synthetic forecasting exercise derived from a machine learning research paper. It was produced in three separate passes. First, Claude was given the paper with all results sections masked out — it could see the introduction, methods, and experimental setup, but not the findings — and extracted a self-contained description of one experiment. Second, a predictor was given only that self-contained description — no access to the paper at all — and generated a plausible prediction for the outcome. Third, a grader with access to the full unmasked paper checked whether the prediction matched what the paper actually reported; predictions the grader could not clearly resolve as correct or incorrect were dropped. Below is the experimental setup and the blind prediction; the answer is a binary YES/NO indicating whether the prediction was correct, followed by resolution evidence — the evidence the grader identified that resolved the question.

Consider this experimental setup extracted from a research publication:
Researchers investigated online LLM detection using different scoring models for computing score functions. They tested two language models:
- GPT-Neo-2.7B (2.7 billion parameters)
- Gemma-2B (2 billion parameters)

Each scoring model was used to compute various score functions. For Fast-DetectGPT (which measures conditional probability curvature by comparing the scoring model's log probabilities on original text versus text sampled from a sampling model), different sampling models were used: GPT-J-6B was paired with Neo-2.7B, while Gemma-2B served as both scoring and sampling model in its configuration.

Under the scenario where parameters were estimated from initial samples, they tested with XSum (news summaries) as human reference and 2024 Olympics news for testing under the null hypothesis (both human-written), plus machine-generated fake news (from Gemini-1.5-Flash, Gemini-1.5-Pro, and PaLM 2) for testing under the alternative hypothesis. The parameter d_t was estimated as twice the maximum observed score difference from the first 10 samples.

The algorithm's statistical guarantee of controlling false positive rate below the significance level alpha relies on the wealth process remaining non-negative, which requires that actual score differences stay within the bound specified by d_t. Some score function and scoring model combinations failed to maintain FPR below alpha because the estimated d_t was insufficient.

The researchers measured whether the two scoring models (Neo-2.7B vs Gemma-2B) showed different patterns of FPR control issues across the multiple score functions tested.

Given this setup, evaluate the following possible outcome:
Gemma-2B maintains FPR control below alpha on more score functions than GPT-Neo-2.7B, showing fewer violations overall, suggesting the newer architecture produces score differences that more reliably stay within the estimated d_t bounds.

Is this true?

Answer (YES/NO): NO